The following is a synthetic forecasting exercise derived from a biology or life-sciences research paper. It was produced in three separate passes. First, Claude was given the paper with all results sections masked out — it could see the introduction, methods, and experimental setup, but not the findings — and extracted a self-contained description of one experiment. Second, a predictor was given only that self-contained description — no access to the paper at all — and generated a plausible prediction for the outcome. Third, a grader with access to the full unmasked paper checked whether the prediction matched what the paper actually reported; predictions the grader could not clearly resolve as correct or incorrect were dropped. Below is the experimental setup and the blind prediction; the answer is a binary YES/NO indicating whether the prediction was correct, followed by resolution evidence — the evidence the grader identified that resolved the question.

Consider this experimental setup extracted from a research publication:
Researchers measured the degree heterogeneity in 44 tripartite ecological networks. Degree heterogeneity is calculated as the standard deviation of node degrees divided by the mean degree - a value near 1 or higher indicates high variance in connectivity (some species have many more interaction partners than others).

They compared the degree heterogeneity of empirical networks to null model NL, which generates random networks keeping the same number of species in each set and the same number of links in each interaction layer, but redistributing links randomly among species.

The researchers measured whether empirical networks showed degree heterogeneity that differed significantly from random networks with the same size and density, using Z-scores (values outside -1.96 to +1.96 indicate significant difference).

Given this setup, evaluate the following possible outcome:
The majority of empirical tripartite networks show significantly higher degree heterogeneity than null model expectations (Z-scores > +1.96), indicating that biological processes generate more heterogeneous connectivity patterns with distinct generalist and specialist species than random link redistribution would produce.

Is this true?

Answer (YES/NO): YES